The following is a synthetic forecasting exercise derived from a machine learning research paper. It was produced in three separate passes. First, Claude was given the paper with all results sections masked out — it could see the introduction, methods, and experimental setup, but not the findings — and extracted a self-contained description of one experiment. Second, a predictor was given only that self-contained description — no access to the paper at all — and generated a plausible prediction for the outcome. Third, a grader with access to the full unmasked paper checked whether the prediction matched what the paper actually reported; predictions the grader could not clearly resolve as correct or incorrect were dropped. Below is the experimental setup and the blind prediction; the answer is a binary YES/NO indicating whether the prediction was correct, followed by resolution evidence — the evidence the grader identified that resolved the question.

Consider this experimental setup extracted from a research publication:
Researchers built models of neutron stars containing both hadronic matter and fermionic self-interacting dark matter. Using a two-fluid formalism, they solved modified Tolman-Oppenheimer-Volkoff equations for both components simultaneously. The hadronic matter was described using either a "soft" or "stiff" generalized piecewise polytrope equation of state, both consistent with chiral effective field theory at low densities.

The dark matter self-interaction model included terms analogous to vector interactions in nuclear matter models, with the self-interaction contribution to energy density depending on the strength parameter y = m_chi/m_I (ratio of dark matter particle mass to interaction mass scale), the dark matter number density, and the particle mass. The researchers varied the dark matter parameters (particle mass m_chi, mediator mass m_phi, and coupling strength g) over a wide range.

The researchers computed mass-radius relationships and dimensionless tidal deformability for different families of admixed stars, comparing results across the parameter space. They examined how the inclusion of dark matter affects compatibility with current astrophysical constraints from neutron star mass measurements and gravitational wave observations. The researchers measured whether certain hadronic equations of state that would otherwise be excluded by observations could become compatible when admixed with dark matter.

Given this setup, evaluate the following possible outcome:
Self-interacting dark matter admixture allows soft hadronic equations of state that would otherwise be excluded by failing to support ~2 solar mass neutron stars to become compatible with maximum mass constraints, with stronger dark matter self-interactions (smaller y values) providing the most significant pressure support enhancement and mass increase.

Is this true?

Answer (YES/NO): NO